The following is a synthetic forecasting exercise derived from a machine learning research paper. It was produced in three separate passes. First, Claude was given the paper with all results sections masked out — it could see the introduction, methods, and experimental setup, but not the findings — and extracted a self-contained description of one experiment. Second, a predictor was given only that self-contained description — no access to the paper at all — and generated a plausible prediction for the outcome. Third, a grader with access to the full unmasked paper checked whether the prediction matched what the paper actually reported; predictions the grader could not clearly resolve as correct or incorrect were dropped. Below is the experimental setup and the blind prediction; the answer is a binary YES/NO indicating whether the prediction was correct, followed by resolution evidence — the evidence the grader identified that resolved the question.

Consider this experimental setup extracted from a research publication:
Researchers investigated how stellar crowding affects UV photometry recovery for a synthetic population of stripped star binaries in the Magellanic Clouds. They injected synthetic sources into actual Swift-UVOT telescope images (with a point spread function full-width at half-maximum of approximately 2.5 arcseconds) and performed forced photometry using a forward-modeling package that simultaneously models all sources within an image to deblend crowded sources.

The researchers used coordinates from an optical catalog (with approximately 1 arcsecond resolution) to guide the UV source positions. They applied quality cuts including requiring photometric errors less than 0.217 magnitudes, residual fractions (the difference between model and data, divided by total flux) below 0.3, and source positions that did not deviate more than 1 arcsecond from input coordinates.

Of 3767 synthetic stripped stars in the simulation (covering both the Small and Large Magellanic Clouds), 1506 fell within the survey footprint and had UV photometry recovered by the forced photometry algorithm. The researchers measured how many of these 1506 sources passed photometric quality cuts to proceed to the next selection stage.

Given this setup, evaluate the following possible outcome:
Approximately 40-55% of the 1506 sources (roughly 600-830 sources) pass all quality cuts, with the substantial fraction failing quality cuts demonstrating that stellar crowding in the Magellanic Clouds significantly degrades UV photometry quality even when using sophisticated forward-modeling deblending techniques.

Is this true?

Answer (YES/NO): NO